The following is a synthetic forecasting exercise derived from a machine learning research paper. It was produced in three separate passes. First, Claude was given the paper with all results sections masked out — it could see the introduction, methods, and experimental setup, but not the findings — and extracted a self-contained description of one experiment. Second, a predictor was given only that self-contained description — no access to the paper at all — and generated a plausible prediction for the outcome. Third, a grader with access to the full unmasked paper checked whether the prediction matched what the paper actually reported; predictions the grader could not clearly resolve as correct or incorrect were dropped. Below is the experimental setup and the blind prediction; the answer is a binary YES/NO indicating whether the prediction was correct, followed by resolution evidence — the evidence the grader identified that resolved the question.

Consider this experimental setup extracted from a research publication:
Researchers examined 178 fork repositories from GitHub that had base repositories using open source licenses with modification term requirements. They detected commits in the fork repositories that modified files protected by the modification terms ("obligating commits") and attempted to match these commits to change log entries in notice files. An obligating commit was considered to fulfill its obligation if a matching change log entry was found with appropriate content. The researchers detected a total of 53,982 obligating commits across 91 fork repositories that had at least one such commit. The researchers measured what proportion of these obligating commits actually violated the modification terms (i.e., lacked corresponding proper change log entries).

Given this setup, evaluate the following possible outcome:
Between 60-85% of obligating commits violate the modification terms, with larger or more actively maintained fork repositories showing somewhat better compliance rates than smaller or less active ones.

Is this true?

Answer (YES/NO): NO